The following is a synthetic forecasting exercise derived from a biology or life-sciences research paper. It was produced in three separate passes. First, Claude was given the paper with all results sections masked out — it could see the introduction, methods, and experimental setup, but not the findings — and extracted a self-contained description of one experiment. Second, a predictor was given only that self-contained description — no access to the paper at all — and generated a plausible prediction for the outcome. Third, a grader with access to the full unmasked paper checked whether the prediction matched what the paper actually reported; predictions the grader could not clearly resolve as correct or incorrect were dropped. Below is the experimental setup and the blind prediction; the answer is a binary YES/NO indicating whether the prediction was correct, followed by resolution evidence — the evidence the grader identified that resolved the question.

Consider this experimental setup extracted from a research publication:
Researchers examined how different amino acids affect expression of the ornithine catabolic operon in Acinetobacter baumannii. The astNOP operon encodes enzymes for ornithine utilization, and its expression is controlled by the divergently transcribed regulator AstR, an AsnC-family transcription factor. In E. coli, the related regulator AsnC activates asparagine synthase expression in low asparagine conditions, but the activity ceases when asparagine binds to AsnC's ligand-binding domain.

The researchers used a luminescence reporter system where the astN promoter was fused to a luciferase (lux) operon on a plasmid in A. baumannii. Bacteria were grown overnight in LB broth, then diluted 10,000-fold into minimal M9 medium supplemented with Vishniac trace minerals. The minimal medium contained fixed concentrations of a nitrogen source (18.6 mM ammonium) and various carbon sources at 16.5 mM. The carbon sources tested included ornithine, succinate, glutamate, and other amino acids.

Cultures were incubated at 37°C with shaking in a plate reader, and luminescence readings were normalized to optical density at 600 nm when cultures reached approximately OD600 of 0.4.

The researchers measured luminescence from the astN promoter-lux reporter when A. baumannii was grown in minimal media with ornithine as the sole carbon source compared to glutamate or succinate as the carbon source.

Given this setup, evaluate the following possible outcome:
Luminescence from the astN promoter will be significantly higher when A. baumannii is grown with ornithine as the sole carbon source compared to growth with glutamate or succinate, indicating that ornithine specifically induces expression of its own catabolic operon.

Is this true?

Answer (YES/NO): NO